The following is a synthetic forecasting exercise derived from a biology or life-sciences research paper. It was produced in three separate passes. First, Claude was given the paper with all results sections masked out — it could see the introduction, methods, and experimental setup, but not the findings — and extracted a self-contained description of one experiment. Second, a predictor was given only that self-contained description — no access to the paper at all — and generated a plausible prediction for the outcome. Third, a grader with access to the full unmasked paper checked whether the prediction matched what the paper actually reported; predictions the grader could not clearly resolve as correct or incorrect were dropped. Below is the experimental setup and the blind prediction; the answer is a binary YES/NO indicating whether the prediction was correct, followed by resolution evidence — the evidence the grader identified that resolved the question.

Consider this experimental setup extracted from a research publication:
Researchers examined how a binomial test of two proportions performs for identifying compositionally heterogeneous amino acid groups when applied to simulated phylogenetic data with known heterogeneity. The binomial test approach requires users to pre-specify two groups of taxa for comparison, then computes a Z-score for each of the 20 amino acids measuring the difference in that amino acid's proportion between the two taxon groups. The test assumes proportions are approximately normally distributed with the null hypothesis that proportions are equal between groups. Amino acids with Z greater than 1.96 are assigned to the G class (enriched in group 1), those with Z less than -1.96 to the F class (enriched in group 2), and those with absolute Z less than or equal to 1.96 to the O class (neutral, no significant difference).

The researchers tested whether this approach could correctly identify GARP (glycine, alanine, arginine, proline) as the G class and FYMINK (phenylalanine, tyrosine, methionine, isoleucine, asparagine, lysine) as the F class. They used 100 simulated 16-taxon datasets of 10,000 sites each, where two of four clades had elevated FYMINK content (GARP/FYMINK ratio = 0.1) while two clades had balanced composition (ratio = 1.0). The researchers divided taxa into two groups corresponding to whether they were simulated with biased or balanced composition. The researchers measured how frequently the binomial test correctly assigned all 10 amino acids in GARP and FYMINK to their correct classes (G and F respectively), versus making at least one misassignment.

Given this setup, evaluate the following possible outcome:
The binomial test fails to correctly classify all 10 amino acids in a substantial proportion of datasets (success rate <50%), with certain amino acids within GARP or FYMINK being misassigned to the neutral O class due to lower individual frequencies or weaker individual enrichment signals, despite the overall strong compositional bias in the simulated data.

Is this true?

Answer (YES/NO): NO